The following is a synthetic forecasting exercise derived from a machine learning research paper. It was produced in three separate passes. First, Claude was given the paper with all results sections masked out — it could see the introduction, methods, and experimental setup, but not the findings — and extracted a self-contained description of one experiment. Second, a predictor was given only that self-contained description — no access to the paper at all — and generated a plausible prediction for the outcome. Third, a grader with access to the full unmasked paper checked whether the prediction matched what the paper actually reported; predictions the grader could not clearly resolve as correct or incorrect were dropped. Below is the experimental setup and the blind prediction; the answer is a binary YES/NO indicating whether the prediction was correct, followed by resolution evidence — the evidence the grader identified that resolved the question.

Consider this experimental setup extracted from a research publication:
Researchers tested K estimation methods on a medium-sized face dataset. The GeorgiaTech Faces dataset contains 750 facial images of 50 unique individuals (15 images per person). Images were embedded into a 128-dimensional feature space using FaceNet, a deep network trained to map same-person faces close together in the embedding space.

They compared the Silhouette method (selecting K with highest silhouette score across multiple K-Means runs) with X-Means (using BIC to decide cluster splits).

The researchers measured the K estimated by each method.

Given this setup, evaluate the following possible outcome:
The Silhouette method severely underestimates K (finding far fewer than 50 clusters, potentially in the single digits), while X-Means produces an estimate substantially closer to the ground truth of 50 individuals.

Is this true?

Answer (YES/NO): NO